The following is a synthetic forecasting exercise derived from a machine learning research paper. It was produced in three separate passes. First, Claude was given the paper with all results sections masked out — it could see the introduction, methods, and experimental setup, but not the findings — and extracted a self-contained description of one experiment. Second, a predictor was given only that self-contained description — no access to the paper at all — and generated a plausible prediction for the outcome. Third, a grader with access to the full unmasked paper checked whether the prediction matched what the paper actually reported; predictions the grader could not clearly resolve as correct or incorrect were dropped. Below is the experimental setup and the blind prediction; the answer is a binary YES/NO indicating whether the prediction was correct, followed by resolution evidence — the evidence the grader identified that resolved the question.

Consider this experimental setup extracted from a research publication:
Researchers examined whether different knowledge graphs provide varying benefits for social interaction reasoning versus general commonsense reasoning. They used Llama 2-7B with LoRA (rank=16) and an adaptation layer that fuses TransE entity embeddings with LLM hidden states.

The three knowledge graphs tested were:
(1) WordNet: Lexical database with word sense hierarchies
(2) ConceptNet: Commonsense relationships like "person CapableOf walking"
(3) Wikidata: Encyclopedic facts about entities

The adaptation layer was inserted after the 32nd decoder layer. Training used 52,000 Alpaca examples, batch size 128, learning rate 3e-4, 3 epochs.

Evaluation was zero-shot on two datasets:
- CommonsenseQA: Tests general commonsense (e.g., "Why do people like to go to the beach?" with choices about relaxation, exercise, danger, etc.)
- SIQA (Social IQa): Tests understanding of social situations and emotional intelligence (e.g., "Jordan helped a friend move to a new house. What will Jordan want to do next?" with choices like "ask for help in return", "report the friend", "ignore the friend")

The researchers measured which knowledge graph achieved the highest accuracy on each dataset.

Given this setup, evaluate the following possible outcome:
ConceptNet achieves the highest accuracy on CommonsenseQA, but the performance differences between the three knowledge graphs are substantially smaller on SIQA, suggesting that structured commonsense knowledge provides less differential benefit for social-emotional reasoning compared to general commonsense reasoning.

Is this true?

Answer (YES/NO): YES